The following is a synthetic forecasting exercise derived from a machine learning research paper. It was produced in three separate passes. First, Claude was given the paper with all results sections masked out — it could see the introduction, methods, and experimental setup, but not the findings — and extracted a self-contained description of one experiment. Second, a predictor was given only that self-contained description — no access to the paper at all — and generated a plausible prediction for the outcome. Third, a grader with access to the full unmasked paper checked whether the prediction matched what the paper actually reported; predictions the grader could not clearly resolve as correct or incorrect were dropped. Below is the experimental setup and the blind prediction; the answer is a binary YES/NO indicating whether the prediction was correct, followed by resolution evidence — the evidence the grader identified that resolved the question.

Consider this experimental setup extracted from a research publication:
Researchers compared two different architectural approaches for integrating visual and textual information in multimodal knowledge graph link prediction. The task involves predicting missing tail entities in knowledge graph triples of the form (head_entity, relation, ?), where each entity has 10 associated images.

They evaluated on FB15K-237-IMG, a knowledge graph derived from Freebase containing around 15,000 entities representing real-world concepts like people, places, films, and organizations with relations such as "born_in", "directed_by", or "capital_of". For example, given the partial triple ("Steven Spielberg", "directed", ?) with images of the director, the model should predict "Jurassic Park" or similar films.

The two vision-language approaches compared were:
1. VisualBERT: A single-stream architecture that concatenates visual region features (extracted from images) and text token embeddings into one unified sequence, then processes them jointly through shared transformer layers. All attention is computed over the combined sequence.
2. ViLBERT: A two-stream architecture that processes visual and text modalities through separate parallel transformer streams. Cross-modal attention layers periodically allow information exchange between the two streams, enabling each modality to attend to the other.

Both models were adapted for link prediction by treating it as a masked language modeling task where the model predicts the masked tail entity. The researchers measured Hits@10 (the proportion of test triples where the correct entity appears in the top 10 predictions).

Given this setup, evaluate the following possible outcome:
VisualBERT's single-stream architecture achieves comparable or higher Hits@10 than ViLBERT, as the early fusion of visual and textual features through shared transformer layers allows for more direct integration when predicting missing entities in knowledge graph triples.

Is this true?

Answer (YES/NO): NO